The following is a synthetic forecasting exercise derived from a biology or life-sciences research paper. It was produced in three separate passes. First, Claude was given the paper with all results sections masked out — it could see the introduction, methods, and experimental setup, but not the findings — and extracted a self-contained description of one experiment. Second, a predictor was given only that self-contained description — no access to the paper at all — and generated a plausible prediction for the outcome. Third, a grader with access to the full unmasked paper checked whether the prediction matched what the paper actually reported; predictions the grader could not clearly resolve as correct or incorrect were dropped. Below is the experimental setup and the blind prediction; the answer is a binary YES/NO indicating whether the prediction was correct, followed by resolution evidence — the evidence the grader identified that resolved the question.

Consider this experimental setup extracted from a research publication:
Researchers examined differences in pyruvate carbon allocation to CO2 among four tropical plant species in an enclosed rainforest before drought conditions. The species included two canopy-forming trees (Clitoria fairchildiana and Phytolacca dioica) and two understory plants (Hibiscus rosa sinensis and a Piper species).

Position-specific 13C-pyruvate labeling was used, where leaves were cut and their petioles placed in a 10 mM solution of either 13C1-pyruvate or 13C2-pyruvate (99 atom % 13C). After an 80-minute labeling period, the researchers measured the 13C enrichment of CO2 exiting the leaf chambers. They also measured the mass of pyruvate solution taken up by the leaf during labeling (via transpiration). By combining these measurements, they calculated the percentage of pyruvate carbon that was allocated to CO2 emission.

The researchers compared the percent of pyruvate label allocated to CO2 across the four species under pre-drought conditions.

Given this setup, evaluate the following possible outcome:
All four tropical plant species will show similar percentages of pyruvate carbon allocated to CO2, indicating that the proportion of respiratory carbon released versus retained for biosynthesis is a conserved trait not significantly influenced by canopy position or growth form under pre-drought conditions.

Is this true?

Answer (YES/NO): NO